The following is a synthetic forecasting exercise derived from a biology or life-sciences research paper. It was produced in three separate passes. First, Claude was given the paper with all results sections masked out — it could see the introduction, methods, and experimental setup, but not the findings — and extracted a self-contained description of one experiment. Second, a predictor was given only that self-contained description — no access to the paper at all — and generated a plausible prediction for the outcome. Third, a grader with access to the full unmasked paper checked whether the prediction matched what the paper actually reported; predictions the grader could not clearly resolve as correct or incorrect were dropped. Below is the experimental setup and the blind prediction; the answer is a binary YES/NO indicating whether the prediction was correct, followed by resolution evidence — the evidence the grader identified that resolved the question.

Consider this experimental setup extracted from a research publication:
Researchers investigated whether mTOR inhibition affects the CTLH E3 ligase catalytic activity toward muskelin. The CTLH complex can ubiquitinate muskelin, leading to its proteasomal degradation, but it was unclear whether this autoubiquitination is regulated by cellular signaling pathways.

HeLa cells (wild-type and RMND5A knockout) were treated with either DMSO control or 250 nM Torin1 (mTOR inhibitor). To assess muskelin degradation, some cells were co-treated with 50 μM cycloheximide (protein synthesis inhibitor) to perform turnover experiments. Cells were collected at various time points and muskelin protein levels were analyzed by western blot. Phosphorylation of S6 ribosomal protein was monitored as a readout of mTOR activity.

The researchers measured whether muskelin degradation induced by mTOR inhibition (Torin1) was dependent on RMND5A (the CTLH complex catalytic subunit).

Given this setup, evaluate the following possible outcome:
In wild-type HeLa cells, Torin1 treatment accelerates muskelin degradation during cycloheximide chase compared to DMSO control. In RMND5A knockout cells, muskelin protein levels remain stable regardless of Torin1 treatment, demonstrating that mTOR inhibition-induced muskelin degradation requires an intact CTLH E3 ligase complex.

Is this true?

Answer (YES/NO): YES